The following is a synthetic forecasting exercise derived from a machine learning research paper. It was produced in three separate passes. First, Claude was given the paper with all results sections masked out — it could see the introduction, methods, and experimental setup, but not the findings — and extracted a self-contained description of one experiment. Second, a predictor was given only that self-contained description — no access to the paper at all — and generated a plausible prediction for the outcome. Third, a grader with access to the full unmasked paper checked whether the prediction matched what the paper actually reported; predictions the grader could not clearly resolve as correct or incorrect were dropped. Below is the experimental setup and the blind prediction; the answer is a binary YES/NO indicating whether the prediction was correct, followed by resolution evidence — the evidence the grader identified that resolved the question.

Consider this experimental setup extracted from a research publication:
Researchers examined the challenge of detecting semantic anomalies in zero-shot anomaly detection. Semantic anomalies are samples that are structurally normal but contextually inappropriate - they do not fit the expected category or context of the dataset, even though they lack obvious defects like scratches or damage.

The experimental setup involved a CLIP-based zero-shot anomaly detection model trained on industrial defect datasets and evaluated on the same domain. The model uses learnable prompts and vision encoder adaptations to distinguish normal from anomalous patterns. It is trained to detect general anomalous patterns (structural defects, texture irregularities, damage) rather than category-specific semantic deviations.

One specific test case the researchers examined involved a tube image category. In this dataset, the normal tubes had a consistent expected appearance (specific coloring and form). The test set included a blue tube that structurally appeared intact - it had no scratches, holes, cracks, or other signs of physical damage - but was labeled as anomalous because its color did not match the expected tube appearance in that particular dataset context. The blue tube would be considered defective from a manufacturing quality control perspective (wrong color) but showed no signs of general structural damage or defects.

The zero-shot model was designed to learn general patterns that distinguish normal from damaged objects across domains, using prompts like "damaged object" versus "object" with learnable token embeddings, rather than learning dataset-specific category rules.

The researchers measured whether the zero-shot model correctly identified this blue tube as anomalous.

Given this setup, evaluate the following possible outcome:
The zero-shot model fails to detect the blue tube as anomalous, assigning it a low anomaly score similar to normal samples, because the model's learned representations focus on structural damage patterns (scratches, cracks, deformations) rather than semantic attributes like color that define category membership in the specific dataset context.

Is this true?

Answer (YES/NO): YES